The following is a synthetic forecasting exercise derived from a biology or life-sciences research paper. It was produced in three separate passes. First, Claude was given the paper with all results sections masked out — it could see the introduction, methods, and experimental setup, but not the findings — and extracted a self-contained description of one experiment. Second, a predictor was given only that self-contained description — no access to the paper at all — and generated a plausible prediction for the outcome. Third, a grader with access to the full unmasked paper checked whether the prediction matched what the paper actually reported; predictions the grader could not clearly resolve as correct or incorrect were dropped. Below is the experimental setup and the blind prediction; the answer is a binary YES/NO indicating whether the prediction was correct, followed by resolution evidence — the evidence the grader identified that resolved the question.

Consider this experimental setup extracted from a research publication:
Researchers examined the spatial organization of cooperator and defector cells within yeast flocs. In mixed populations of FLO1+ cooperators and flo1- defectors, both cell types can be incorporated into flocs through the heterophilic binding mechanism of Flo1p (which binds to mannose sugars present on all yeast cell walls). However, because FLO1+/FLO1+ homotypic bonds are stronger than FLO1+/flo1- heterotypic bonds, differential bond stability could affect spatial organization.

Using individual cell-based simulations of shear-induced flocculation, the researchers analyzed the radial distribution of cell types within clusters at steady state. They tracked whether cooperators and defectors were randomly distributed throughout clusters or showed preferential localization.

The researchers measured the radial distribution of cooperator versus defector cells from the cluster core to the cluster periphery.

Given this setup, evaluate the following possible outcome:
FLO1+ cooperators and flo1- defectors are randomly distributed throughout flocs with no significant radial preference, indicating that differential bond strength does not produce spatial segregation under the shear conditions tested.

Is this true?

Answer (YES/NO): NO